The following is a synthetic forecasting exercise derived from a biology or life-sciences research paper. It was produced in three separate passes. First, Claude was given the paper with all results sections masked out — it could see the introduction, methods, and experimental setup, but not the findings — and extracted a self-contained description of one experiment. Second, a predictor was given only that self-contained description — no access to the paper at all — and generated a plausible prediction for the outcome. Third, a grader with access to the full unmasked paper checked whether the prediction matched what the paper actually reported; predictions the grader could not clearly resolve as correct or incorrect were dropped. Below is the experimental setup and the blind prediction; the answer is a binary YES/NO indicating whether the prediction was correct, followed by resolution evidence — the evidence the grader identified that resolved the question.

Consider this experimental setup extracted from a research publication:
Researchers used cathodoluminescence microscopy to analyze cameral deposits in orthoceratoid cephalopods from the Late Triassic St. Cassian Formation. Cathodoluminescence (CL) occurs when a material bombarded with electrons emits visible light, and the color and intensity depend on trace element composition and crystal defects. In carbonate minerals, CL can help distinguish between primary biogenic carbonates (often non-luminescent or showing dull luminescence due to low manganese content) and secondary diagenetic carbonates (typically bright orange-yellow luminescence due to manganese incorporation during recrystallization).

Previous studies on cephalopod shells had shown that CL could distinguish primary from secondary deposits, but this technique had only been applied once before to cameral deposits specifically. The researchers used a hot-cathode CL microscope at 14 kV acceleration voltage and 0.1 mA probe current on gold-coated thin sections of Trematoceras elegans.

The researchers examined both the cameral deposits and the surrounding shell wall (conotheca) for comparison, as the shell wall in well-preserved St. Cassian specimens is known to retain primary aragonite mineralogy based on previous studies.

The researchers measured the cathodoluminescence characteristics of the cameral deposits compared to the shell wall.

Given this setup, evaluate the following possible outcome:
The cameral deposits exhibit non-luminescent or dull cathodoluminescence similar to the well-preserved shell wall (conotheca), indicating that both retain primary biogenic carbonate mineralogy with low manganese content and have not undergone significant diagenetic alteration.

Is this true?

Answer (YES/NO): NO